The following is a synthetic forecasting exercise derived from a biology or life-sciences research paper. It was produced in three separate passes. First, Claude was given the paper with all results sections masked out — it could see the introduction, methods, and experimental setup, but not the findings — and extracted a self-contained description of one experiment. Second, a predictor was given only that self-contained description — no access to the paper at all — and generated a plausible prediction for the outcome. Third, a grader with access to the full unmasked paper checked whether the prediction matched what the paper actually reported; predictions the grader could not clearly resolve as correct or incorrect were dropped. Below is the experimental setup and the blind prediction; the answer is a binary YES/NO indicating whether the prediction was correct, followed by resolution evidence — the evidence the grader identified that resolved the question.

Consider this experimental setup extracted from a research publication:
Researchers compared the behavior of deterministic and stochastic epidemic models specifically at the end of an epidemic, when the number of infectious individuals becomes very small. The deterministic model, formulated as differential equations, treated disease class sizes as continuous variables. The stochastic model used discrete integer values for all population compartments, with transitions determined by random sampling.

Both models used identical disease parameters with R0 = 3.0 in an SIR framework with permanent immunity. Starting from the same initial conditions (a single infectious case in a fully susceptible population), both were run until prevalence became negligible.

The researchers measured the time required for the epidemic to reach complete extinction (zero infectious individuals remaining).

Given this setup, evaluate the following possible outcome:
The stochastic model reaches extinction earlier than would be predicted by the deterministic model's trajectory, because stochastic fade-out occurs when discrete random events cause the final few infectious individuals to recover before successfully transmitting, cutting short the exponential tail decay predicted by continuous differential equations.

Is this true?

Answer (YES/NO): YES